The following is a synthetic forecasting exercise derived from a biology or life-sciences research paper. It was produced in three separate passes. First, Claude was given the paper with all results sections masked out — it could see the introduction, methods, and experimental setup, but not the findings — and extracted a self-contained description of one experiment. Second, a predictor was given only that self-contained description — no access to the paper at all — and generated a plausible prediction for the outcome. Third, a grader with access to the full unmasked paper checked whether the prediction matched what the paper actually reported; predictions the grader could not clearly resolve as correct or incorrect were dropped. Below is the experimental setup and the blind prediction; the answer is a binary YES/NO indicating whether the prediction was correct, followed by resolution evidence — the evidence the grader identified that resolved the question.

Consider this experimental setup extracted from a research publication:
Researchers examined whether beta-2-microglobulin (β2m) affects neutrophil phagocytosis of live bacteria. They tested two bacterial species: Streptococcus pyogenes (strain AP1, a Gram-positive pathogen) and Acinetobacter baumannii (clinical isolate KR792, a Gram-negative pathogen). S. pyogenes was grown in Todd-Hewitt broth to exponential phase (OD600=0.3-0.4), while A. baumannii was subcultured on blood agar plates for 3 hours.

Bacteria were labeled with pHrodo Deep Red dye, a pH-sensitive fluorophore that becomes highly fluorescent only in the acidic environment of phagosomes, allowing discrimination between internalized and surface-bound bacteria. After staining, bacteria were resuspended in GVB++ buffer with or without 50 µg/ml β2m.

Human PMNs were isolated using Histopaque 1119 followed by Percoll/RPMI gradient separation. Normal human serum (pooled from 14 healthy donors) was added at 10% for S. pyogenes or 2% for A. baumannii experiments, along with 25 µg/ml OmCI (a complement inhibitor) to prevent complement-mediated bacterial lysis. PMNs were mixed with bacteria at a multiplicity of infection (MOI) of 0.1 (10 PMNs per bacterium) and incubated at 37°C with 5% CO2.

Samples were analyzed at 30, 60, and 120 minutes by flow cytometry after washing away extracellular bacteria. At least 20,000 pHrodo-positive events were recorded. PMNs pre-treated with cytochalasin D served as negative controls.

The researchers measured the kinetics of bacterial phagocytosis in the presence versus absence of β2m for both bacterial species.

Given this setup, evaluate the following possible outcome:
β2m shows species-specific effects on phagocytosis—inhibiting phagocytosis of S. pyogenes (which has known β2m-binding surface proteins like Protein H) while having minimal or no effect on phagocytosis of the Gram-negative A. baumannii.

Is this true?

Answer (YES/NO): NO